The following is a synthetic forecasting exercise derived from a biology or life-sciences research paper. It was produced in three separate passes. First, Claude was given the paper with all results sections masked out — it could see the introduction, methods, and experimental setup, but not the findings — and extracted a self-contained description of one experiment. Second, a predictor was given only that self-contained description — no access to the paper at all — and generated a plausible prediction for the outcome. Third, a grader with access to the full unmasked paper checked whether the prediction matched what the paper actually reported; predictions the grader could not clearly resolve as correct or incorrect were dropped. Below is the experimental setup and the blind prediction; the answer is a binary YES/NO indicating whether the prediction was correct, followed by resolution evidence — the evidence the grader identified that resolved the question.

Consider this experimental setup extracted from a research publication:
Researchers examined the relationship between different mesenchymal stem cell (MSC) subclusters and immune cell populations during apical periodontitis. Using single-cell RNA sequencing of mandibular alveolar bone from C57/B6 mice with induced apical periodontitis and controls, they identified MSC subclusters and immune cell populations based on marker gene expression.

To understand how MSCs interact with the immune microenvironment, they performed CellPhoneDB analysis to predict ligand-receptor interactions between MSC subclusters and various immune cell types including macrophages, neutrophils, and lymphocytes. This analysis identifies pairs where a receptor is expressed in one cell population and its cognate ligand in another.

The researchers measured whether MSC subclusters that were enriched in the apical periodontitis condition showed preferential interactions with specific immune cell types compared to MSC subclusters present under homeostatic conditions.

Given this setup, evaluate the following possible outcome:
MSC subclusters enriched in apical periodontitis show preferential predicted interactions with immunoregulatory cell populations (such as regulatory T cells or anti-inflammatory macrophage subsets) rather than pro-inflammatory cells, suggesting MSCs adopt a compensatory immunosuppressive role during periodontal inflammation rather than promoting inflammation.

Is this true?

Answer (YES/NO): NO